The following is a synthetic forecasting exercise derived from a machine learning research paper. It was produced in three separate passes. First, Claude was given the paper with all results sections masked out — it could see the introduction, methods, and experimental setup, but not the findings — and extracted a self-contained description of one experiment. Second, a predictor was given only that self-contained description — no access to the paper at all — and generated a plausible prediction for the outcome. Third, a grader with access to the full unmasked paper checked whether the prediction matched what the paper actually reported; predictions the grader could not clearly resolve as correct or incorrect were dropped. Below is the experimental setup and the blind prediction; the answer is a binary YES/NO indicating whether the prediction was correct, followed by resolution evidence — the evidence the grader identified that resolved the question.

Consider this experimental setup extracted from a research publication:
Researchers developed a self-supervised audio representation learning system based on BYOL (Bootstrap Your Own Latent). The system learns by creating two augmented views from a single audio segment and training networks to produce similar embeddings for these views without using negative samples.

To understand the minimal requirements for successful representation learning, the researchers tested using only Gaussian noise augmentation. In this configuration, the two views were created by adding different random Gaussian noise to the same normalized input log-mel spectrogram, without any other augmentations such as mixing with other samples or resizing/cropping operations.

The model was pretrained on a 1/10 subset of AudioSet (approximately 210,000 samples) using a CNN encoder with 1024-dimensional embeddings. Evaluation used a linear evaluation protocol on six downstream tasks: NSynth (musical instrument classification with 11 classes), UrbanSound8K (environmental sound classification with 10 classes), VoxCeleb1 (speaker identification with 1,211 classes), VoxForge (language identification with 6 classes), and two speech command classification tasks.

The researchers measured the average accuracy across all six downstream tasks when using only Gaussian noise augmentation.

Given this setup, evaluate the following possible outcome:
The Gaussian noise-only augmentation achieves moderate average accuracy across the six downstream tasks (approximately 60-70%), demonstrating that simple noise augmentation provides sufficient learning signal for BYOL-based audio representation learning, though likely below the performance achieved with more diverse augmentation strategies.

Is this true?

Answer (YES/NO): NO